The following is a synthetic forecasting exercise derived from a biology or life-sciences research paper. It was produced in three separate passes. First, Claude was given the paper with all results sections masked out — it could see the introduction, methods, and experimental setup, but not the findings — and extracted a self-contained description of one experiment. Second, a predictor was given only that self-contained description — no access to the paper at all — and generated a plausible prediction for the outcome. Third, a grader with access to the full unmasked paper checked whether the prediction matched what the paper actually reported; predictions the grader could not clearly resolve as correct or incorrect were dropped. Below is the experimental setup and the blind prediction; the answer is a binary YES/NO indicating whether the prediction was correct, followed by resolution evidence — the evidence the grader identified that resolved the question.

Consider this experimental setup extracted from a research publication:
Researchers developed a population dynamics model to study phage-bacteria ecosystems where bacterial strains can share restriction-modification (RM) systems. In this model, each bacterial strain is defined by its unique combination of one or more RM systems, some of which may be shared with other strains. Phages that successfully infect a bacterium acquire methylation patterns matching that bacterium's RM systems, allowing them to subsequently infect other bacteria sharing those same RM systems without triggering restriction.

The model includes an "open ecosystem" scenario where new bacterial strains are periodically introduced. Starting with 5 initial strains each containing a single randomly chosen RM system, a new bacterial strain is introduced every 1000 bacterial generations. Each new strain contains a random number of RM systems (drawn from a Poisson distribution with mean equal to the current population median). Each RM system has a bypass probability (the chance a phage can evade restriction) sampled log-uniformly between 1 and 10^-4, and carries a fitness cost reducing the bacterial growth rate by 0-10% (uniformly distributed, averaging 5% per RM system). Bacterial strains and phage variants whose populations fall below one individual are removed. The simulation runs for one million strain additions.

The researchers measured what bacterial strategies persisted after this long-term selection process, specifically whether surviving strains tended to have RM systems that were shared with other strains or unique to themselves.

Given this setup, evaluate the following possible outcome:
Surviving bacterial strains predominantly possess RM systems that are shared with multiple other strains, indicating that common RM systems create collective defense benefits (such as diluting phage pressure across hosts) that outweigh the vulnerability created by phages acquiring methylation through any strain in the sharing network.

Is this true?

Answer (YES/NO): NO